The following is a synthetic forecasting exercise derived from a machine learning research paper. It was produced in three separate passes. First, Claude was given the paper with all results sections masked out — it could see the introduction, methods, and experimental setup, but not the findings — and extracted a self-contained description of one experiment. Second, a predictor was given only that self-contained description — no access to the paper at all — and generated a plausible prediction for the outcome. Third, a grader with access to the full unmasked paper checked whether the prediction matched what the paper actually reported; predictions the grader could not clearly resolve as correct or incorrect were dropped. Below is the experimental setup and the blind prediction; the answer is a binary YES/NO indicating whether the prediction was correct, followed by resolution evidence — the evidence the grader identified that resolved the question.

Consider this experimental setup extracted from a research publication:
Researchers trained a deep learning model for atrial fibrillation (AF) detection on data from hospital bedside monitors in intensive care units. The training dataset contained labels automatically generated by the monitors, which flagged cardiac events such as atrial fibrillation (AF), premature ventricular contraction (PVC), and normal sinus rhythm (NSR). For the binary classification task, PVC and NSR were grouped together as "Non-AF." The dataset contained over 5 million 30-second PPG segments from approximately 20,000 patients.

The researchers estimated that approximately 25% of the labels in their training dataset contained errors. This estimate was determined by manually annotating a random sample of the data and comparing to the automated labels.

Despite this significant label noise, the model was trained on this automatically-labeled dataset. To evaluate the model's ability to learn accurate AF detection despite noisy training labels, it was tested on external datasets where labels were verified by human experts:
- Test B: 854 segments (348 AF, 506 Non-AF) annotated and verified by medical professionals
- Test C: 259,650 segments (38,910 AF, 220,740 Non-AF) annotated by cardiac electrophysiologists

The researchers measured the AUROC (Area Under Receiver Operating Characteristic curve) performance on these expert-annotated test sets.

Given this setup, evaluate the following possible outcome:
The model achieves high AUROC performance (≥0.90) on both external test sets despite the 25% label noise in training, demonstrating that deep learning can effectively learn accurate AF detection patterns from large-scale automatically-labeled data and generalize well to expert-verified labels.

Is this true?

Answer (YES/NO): YES